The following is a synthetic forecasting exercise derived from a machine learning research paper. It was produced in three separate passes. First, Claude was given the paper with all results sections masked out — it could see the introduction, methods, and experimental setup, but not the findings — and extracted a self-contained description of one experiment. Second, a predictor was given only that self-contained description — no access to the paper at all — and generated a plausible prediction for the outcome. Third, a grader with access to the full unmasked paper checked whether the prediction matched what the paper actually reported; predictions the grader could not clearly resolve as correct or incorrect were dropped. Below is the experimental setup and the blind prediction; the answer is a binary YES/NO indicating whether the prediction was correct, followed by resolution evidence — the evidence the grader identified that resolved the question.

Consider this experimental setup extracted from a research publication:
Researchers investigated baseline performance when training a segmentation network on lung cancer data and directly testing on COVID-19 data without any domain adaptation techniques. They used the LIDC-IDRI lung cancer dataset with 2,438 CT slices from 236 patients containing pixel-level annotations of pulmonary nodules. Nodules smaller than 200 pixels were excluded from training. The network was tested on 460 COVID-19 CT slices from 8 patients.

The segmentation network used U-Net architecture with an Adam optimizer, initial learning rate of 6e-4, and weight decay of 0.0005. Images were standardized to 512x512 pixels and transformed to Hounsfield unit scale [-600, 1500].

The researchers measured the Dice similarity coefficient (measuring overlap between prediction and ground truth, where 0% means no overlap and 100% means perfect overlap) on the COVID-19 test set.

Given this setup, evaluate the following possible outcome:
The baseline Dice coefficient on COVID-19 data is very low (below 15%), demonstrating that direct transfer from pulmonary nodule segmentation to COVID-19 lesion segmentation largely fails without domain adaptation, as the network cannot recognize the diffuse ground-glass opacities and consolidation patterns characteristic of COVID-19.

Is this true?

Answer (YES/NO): NO